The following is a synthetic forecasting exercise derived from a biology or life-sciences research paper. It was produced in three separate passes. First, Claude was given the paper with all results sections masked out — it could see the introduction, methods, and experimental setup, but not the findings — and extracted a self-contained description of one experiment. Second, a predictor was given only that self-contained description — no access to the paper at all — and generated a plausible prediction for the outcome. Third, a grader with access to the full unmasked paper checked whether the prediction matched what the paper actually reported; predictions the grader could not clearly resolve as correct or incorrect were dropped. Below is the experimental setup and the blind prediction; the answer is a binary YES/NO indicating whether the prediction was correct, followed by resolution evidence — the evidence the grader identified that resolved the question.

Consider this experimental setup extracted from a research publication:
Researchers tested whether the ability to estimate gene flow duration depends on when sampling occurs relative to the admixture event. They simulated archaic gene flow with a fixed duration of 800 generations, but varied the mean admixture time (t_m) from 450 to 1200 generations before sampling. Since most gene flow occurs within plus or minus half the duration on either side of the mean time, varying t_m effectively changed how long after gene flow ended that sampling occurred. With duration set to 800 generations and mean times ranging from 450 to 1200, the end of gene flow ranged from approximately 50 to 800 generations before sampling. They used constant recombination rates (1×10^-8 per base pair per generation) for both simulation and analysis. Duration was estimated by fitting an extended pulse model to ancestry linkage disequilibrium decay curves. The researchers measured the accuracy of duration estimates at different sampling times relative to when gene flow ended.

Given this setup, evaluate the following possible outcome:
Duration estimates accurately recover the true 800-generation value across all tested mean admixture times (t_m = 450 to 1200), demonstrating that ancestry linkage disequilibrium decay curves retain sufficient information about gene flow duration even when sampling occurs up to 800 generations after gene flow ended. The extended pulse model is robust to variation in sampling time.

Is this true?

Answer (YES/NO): YES